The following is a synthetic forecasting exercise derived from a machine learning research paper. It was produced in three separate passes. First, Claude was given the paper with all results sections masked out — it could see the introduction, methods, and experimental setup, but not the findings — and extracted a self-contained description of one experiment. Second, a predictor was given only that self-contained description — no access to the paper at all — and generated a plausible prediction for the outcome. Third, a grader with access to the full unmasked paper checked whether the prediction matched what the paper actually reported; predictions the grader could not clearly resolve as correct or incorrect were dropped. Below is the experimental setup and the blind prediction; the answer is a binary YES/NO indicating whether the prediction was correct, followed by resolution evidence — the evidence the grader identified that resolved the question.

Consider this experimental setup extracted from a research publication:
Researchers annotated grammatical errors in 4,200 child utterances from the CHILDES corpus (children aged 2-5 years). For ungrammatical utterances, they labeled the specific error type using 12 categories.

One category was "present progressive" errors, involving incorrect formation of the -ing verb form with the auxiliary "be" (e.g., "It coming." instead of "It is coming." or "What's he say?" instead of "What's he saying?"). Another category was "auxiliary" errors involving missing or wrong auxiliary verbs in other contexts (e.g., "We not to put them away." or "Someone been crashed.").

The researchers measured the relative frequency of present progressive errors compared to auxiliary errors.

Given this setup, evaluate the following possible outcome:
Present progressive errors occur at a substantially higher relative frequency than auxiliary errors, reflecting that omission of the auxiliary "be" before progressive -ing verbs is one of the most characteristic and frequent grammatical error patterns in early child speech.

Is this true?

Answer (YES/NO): NO